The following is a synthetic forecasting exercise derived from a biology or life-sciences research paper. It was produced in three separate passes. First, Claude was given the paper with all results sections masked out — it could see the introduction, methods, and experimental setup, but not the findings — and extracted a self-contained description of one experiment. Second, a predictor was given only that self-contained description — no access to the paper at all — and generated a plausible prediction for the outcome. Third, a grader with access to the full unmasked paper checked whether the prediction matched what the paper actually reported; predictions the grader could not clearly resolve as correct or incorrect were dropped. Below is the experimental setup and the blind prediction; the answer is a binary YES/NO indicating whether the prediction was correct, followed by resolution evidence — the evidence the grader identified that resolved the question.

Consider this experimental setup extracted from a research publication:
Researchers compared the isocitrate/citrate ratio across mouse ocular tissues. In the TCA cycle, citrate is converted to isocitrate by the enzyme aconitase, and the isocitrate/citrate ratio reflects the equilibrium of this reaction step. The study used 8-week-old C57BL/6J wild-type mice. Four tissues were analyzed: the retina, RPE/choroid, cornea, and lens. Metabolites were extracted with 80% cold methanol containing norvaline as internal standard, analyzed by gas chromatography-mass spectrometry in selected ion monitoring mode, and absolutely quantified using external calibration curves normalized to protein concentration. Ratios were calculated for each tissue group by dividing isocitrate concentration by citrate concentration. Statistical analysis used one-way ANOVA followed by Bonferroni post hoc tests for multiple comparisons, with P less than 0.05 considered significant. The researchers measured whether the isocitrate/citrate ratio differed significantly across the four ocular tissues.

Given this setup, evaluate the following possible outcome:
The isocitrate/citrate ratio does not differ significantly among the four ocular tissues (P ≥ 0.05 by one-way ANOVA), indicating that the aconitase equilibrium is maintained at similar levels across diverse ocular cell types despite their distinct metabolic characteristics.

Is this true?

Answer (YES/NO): YES